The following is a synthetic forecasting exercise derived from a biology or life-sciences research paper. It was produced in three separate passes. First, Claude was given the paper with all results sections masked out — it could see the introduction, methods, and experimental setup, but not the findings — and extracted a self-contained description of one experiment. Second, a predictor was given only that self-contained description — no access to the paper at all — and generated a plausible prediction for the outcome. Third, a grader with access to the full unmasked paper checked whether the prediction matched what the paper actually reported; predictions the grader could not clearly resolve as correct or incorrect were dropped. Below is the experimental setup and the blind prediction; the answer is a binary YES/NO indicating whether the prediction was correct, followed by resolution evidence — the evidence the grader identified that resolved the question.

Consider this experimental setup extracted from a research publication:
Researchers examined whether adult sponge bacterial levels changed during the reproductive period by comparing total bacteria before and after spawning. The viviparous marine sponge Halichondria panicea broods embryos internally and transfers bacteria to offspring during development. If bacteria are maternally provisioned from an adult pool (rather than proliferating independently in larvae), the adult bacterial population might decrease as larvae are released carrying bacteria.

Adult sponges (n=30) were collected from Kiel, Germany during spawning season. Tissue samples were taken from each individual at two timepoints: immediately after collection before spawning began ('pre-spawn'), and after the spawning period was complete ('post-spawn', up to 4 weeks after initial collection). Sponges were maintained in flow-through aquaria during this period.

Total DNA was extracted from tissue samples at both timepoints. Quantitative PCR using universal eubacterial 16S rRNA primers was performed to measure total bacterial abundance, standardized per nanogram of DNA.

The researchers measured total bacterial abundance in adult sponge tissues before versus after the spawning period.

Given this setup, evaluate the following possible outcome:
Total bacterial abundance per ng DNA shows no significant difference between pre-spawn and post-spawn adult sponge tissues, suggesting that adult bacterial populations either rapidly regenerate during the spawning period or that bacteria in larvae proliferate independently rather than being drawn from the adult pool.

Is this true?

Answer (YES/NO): NO